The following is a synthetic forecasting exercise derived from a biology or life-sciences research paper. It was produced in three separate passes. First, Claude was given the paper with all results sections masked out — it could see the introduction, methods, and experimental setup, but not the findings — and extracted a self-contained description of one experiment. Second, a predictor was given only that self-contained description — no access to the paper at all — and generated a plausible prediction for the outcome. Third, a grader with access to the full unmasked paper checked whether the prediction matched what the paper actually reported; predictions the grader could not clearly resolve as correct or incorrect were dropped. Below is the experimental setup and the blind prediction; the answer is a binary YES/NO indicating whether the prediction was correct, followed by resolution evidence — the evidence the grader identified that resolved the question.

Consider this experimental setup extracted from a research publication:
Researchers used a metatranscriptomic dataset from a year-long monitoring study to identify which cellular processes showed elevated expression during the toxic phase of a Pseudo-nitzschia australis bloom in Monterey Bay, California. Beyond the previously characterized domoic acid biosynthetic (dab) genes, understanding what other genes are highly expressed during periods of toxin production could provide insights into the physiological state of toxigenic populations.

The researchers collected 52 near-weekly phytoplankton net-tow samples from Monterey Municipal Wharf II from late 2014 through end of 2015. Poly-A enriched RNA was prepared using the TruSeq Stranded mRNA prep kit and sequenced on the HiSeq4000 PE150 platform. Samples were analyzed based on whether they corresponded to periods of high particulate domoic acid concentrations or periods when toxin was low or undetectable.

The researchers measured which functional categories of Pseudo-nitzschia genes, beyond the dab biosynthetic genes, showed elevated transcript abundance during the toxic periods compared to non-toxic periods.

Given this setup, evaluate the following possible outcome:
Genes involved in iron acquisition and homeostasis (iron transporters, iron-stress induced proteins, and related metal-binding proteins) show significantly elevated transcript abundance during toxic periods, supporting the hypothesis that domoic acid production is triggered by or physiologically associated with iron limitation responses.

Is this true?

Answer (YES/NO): YES